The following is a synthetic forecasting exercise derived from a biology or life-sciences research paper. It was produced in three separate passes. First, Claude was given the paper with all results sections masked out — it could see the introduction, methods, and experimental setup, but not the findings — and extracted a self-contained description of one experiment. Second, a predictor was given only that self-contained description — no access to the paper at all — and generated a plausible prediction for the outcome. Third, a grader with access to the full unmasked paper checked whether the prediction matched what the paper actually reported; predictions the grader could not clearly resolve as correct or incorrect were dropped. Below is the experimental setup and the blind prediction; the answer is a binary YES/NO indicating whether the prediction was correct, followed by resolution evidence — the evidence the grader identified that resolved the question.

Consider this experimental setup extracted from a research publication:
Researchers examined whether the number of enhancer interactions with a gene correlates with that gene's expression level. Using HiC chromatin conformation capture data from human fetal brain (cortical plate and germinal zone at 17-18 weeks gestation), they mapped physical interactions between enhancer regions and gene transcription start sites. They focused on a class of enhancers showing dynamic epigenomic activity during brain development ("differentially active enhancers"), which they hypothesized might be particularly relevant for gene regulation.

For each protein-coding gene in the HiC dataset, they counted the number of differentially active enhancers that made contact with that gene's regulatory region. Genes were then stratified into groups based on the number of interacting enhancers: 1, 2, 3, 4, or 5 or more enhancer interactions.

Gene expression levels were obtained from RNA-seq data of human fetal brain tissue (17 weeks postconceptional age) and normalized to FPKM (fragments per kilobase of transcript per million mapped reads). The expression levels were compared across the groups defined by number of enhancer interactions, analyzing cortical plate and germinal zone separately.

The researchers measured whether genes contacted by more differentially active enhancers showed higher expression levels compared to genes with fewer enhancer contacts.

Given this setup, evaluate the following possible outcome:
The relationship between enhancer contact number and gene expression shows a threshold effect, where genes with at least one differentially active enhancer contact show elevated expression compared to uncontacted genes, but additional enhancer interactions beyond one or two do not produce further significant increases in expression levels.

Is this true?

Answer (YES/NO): NO